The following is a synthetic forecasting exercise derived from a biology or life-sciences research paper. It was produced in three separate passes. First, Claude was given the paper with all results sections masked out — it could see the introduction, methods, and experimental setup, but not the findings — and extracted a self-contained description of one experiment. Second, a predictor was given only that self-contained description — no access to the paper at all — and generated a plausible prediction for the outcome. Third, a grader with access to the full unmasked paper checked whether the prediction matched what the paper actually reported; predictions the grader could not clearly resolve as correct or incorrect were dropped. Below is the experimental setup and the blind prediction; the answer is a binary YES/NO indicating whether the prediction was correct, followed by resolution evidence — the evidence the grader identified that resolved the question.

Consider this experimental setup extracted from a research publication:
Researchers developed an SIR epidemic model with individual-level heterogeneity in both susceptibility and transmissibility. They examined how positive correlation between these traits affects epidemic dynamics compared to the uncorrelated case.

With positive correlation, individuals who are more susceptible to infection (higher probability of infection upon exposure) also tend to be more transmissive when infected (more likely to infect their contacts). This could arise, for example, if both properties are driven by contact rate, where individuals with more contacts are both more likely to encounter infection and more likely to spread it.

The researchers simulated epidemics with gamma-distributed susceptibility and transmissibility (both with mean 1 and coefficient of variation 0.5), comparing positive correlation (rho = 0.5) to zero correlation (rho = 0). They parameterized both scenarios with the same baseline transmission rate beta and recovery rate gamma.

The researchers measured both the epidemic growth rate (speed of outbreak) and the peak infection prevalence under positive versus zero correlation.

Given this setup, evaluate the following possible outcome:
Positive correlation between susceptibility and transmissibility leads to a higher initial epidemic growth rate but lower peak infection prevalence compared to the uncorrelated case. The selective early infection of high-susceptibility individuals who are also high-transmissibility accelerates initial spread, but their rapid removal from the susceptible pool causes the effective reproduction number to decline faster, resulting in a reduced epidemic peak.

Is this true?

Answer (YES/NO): NO